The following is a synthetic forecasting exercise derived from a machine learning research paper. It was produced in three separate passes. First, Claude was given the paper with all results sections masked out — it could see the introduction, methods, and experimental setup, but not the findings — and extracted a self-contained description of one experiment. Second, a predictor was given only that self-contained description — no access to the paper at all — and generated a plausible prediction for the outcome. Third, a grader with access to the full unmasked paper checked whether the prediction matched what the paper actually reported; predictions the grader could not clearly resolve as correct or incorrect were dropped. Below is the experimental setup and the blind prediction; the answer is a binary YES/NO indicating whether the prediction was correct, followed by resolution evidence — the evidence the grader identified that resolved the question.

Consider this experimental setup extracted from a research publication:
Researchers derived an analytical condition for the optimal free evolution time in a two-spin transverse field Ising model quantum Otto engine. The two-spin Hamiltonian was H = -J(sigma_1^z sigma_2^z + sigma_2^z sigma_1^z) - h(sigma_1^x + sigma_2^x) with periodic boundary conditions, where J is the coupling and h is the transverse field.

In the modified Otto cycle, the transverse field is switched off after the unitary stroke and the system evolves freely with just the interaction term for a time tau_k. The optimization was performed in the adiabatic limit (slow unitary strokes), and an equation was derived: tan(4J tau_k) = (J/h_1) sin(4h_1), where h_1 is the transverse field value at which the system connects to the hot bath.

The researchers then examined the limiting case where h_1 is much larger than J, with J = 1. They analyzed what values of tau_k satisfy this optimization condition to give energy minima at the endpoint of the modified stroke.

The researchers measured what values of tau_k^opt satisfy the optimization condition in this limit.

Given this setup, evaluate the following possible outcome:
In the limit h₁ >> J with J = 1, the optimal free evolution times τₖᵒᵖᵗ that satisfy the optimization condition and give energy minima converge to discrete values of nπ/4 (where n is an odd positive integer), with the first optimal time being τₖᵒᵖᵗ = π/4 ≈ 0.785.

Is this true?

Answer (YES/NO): NO